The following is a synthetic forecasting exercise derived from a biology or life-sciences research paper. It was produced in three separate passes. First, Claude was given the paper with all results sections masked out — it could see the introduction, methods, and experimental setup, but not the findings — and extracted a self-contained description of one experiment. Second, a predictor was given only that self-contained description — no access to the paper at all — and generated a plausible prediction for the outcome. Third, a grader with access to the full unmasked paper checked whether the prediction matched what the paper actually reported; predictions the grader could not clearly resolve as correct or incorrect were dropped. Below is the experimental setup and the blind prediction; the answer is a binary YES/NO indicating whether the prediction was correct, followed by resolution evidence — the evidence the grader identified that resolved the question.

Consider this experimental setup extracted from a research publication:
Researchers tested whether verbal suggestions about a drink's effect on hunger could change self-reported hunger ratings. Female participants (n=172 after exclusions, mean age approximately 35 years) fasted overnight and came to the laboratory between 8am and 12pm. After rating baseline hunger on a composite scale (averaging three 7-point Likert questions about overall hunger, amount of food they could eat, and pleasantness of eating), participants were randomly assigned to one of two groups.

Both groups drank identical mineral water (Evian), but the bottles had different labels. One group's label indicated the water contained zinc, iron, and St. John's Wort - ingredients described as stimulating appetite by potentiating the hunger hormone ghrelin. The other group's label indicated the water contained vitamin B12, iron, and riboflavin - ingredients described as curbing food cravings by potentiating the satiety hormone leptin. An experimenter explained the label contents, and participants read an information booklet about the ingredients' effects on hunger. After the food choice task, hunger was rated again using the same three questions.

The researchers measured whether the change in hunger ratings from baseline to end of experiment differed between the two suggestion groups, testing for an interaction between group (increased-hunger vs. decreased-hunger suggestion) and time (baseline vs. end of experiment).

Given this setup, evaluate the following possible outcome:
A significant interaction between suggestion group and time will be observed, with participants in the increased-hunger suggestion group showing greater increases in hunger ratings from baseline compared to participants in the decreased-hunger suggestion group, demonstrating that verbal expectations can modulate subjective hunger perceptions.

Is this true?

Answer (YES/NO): YES